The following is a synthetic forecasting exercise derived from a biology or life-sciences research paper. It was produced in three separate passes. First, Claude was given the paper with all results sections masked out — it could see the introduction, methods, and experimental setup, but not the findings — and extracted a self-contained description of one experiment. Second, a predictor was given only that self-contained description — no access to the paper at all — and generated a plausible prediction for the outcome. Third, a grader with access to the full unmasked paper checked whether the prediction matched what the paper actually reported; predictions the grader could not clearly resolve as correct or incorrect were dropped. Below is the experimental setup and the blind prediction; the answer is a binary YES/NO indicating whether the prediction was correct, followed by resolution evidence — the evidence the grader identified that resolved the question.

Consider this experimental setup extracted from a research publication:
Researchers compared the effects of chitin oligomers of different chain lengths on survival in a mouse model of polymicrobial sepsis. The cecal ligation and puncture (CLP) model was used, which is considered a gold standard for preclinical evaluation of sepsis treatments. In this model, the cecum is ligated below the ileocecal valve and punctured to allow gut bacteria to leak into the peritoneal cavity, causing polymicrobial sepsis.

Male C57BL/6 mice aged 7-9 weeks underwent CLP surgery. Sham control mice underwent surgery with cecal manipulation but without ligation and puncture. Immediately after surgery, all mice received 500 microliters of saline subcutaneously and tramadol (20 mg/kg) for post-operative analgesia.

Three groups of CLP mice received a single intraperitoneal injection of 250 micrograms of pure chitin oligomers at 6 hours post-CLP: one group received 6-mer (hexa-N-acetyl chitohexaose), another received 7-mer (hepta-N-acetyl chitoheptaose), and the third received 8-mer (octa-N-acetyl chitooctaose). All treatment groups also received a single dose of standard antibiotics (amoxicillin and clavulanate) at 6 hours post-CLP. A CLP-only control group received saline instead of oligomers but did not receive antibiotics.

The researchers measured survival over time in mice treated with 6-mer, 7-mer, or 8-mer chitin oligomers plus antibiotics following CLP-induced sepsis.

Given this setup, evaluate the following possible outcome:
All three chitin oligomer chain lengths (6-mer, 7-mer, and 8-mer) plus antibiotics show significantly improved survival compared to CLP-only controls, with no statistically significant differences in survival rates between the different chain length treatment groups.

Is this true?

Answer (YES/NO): NO